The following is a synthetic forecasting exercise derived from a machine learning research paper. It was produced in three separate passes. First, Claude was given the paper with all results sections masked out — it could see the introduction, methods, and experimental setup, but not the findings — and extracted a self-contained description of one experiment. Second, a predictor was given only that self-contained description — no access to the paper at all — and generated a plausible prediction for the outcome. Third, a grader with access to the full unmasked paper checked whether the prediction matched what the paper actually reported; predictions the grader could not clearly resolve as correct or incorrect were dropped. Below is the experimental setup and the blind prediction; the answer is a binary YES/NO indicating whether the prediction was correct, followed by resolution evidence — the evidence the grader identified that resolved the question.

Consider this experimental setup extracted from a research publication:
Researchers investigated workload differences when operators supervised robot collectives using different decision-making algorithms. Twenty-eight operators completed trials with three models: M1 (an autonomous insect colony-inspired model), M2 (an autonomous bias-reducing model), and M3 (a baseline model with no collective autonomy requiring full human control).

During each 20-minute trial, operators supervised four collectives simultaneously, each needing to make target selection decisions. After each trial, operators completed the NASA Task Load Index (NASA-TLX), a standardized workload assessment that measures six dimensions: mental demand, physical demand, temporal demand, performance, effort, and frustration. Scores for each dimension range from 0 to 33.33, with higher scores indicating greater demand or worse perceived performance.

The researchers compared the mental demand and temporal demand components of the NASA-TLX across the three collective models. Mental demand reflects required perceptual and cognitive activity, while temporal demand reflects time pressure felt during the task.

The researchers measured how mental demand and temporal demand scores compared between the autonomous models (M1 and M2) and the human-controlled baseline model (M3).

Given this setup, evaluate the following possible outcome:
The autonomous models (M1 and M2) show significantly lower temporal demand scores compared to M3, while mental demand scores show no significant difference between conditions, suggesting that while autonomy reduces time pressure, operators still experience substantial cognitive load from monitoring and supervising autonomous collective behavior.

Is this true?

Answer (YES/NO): NO